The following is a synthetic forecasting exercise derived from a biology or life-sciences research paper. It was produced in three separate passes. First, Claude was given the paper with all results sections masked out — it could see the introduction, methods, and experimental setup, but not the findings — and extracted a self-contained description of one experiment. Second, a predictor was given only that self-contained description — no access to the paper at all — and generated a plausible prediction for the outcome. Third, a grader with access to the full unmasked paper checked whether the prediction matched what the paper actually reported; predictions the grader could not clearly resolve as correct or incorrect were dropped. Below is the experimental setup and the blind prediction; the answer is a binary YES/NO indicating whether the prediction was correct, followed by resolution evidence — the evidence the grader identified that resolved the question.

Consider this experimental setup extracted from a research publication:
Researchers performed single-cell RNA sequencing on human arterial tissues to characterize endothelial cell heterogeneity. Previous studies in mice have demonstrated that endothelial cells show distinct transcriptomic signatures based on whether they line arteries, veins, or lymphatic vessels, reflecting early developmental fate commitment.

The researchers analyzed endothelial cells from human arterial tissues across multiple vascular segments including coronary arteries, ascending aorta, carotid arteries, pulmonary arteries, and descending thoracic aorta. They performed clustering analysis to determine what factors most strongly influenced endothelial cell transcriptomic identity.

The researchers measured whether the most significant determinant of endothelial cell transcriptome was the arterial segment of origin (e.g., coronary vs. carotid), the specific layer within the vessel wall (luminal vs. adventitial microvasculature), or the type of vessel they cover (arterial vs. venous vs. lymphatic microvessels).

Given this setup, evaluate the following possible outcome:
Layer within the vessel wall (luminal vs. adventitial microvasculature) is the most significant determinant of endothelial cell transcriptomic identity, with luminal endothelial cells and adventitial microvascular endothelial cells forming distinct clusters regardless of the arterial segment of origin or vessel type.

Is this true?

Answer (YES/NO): YES